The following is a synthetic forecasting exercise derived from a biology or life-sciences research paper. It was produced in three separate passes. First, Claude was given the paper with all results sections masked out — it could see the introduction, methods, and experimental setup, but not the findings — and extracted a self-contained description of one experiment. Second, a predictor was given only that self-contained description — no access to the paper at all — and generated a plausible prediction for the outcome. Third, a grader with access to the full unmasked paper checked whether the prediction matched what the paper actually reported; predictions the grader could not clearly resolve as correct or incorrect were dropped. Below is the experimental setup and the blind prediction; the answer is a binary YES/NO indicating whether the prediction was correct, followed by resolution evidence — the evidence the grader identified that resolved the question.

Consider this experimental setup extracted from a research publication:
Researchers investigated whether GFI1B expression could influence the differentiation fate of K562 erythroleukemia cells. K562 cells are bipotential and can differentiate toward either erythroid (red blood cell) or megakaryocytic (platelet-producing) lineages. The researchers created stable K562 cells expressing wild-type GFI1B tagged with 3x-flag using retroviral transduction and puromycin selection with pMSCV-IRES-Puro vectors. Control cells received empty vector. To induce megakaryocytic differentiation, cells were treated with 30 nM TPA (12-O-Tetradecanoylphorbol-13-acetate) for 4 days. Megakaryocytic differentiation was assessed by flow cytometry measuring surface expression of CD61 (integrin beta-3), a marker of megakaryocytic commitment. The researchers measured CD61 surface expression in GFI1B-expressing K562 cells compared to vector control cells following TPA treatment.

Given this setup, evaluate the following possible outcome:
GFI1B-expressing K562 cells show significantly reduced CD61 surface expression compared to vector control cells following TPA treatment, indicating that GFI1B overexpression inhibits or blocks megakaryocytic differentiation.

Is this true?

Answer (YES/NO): YES